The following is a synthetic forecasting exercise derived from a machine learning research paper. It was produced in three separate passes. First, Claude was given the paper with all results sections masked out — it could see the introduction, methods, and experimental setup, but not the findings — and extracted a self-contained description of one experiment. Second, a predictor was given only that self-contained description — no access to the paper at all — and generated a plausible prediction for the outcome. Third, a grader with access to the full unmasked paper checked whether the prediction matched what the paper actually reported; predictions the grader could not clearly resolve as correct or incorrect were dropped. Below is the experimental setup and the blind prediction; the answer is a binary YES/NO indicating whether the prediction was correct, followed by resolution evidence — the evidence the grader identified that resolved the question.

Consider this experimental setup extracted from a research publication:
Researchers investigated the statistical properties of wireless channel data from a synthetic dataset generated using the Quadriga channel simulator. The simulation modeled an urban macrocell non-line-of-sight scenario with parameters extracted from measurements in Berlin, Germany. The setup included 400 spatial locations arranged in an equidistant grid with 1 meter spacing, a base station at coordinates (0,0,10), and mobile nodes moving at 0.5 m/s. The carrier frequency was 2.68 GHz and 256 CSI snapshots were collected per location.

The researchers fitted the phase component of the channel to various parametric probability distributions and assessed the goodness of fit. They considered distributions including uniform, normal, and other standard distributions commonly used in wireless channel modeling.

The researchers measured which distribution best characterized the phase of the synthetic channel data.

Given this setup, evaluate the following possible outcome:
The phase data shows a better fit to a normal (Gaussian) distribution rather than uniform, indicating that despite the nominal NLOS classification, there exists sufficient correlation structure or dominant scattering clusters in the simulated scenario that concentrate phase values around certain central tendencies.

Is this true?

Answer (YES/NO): NO